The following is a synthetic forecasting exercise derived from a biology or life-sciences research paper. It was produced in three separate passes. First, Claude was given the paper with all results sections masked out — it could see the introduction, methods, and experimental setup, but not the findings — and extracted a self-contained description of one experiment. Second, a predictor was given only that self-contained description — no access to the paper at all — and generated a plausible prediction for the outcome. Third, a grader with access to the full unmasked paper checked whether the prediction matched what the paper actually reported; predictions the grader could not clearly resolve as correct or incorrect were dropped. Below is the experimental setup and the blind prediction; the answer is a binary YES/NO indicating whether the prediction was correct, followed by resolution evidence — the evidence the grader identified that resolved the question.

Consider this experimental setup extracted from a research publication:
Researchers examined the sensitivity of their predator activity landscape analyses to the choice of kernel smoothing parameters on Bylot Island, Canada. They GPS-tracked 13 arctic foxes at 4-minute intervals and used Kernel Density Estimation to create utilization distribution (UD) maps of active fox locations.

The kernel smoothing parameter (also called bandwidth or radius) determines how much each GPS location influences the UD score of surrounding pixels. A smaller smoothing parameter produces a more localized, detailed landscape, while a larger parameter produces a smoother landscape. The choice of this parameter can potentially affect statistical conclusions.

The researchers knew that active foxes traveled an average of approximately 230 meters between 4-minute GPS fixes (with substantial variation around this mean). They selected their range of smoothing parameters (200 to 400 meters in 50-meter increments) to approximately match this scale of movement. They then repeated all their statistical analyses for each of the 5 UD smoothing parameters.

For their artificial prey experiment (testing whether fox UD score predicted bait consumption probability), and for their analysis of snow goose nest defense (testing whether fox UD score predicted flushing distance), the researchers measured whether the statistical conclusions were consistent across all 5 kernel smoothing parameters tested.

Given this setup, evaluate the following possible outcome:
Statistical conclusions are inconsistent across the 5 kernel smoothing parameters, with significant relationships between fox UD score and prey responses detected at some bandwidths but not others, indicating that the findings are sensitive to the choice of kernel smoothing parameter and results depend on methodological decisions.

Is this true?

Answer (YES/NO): NO